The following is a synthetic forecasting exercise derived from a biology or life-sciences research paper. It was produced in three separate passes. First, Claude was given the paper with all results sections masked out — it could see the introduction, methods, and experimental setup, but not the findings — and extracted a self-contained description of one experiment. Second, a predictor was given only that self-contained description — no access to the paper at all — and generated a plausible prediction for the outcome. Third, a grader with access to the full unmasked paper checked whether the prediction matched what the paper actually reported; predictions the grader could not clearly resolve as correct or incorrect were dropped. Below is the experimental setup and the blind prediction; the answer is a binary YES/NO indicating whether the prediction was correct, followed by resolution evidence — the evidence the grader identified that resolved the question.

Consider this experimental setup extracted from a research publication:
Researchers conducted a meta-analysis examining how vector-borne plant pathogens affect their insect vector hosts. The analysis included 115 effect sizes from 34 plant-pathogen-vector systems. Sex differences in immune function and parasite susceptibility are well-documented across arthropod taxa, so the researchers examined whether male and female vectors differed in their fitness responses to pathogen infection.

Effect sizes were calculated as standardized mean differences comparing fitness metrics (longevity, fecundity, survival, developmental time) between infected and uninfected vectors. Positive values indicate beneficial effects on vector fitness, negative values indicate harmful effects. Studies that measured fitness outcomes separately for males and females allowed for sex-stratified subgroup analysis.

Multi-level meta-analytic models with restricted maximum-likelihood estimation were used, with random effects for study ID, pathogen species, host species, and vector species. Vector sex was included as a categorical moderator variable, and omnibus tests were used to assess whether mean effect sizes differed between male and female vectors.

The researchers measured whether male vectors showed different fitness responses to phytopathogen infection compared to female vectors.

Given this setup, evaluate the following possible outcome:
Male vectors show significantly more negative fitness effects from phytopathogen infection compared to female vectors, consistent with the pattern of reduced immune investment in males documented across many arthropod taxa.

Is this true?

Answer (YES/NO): NO